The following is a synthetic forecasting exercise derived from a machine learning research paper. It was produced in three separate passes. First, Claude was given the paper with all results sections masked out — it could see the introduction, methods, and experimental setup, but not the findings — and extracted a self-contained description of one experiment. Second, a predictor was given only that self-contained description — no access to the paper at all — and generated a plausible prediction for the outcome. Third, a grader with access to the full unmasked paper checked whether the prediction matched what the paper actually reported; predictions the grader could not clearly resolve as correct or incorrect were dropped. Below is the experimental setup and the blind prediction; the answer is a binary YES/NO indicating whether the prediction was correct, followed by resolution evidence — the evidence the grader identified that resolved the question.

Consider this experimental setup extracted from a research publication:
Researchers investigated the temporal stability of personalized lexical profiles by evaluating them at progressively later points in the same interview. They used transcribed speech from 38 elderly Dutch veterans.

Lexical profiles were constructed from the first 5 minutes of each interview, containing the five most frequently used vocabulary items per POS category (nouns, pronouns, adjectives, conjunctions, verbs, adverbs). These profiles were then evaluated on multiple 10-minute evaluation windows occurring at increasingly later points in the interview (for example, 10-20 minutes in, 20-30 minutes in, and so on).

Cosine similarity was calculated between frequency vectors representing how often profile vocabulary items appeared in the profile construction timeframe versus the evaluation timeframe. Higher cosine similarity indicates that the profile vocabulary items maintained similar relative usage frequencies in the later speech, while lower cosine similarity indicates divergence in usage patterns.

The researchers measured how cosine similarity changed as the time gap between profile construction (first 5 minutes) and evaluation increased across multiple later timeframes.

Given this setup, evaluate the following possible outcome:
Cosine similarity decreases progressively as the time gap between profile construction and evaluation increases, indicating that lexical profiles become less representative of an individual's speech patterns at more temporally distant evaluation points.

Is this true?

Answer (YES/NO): NO